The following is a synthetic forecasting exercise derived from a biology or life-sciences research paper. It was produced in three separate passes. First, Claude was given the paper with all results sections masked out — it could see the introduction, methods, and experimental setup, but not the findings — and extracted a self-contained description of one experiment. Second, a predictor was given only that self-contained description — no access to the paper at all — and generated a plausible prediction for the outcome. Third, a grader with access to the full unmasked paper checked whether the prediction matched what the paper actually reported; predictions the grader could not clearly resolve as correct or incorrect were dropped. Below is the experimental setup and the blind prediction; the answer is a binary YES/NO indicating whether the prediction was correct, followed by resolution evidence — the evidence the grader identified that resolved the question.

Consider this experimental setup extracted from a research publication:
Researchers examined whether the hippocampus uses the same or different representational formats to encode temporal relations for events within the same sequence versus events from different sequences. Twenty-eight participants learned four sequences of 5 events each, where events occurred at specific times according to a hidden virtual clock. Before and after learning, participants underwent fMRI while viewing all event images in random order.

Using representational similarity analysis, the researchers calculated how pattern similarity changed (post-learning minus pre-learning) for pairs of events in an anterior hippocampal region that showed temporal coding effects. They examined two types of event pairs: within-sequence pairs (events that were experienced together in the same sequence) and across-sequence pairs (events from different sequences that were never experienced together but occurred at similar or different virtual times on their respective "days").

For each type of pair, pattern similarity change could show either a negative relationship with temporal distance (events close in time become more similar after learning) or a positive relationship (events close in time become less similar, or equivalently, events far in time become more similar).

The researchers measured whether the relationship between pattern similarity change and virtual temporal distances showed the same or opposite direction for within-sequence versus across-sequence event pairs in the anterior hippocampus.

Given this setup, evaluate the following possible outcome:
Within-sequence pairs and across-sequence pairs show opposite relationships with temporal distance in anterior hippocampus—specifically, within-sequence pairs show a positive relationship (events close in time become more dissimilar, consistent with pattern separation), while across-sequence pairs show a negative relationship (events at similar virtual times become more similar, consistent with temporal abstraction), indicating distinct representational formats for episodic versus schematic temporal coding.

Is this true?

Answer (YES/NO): YES